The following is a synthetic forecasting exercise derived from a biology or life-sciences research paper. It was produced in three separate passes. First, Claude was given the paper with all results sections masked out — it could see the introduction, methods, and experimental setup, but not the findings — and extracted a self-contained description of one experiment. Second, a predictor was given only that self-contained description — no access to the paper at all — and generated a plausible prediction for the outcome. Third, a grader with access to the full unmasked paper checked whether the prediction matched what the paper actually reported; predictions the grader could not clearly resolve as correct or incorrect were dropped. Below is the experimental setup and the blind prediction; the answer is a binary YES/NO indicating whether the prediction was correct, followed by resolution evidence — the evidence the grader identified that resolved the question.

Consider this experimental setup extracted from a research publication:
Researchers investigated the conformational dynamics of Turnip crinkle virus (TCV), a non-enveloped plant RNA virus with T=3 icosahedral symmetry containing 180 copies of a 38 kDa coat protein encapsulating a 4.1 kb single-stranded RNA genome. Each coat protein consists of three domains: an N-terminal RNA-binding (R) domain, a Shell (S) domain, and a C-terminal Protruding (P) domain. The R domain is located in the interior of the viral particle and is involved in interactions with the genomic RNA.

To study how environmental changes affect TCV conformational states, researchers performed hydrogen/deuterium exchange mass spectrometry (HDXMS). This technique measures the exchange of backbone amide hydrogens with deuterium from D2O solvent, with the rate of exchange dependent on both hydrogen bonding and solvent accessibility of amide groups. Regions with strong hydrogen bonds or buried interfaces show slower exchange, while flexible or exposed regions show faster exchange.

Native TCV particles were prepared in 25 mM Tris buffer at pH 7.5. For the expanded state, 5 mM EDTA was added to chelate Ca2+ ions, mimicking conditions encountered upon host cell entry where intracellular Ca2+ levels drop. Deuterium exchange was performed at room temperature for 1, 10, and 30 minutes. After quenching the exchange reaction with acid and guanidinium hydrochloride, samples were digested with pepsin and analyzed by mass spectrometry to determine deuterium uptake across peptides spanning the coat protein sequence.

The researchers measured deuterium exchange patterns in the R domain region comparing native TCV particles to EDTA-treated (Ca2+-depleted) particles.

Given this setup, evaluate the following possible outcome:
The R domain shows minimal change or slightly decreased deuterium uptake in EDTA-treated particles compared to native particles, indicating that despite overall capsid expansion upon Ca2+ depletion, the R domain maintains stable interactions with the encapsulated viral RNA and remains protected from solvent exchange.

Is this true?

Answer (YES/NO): YES